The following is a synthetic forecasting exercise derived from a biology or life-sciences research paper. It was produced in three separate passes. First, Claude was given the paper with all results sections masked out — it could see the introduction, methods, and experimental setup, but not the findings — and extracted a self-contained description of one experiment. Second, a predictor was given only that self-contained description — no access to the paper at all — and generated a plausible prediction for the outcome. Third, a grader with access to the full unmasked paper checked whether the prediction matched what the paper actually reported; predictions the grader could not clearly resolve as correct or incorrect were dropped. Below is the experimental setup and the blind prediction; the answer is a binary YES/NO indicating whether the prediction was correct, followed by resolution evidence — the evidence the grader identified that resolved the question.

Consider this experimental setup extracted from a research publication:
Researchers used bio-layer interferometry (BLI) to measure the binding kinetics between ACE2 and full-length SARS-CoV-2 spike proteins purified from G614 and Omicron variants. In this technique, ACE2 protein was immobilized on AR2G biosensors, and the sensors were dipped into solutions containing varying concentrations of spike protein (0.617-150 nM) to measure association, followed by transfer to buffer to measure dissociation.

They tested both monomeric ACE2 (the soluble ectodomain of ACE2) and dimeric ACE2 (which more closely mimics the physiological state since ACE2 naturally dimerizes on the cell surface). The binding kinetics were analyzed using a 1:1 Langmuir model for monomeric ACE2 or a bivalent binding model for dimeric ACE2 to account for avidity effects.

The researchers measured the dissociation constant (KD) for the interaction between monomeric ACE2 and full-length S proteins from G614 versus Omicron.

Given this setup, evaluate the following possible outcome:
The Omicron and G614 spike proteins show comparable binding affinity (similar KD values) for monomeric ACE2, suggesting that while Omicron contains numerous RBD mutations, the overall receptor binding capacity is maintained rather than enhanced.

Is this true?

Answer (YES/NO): NO